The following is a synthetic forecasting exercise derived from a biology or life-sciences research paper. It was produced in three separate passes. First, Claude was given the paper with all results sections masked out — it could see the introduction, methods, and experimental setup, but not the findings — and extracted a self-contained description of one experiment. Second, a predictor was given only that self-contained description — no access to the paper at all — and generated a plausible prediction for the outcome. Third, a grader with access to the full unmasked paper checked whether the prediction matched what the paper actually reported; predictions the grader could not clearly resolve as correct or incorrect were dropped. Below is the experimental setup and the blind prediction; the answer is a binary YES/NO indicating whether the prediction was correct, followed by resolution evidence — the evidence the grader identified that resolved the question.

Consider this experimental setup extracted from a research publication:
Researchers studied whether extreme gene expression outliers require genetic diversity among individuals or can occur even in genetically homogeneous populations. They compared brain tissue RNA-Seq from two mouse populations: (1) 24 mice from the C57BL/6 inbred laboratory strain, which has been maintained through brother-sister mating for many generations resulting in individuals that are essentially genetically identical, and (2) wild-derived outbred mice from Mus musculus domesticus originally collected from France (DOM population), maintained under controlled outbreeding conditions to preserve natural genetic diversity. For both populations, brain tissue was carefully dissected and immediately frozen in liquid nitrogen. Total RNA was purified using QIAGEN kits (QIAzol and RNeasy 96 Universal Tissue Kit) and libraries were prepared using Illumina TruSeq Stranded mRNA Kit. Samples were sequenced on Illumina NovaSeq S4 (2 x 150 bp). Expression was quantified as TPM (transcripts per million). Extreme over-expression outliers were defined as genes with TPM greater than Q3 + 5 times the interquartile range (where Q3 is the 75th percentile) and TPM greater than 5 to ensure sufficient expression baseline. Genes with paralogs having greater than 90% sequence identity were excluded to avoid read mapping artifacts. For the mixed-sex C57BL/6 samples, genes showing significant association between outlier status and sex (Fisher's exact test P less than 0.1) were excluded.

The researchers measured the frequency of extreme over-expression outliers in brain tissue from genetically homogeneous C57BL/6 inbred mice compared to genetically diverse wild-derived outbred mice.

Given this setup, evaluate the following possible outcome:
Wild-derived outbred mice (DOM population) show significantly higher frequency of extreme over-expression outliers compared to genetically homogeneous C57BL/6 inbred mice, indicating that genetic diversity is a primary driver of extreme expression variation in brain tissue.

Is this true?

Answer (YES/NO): NO